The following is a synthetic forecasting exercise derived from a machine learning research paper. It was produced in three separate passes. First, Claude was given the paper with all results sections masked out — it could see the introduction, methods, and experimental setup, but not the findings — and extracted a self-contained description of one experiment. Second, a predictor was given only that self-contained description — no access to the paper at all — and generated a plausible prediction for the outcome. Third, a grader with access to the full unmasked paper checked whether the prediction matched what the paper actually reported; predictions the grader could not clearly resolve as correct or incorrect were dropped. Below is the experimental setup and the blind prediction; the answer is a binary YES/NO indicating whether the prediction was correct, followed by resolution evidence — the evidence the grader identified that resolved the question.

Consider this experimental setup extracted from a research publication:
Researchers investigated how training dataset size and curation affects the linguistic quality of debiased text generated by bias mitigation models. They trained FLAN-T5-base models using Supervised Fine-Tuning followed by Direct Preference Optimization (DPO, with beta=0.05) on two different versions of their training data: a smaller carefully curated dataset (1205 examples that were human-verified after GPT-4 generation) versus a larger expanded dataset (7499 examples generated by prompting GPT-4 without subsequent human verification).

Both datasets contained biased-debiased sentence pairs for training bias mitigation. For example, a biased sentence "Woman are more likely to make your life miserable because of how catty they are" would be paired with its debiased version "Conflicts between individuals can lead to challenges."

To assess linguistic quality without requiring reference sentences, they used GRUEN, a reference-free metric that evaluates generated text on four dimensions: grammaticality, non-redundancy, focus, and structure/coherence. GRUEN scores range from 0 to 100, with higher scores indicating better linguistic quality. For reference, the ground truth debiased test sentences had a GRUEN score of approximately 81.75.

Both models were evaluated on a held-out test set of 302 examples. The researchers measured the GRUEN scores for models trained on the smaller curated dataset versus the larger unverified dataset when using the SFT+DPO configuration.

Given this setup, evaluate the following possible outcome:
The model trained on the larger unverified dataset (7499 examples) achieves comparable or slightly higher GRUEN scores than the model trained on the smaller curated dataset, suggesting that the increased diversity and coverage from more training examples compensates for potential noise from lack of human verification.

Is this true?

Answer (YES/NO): NO